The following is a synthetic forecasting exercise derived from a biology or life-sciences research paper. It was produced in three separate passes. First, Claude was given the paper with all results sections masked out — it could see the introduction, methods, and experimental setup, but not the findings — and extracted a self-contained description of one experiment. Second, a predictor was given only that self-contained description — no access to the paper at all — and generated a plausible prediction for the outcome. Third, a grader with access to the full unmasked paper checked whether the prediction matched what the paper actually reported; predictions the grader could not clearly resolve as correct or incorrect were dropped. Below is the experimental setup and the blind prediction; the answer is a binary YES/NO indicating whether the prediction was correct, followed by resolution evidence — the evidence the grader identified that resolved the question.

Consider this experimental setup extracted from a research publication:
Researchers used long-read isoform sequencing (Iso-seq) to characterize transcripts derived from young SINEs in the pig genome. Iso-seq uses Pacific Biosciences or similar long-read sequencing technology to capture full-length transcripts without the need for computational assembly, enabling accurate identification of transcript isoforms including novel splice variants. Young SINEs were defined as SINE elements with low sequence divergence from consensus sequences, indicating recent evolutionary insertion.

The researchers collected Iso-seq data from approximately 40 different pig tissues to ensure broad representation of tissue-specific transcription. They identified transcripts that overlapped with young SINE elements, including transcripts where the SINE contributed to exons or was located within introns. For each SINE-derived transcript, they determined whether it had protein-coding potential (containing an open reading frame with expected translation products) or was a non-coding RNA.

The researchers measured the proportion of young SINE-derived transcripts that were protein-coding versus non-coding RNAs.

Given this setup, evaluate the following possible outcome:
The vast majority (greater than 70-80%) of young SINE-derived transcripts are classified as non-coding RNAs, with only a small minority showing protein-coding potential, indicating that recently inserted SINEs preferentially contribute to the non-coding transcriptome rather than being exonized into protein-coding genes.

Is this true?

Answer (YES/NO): YES